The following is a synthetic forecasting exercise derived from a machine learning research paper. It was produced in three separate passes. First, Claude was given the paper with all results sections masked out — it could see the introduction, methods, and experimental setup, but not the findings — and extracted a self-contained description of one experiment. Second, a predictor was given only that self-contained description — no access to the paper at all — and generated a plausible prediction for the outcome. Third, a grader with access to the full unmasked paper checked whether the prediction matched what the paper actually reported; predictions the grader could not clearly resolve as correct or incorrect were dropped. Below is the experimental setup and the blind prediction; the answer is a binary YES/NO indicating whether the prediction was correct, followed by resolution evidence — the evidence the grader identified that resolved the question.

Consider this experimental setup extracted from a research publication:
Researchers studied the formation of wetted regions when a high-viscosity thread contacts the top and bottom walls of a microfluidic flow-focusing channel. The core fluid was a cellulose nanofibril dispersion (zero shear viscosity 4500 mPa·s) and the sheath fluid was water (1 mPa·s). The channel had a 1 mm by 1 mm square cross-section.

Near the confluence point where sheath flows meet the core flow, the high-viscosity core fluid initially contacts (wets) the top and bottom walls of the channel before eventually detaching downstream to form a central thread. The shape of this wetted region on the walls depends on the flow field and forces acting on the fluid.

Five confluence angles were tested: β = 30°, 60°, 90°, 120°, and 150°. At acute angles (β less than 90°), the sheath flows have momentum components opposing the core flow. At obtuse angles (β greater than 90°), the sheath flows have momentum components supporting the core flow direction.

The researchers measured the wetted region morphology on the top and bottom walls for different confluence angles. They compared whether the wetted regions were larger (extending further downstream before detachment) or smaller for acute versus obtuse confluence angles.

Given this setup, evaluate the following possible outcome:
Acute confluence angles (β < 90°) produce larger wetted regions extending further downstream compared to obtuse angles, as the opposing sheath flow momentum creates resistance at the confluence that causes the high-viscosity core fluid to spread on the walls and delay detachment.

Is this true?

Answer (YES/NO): NO